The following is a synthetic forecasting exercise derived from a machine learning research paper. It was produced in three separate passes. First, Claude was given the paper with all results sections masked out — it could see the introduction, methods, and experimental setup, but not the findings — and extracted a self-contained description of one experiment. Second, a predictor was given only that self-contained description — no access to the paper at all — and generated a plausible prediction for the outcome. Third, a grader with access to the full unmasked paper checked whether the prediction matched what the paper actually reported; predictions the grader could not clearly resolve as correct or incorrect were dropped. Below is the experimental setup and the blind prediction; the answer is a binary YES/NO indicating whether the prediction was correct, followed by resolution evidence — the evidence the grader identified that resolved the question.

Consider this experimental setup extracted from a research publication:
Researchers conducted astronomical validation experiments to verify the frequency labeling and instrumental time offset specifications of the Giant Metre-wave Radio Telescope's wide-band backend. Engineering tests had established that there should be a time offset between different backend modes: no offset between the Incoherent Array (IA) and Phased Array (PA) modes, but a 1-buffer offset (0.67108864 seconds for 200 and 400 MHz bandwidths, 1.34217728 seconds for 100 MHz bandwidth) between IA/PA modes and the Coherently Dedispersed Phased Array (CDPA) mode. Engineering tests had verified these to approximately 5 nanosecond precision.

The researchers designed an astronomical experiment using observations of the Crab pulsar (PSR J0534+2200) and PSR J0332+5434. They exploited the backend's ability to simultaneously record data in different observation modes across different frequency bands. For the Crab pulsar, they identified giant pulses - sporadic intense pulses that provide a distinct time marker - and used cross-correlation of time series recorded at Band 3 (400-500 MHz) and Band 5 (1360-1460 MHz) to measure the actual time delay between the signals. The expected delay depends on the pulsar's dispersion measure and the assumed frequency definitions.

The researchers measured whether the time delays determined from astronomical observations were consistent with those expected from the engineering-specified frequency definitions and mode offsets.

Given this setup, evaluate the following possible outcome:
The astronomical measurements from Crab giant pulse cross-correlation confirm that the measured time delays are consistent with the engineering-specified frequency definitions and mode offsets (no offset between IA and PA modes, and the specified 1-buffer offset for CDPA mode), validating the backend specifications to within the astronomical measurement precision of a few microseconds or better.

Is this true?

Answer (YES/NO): NO